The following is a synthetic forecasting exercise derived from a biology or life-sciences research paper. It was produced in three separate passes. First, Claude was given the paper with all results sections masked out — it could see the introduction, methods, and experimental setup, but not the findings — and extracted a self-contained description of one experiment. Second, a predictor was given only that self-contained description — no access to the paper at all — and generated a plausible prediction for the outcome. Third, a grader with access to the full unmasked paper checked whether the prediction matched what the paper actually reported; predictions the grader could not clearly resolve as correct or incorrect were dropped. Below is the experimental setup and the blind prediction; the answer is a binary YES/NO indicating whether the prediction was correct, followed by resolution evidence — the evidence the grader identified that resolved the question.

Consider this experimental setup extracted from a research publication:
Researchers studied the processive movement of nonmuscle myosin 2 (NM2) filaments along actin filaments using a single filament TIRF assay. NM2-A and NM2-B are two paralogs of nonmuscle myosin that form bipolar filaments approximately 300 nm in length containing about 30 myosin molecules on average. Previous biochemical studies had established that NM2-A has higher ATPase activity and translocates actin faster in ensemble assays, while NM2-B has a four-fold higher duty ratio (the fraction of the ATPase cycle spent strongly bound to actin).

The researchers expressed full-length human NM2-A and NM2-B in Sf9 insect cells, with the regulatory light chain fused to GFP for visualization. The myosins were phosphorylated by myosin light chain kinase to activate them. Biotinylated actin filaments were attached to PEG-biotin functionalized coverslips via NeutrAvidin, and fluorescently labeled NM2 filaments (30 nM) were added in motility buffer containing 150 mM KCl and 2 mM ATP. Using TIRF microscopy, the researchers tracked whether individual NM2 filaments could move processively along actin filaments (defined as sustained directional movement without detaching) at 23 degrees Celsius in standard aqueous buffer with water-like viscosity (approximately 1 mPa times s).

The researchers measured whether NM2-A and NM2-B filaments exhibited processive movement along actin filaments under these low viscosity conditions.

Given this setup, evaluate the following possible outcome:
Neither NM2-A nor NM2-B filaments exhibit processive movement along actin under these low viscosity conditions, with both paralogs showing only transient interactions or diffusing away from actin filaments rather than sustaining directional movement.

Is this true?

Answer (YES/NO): NO